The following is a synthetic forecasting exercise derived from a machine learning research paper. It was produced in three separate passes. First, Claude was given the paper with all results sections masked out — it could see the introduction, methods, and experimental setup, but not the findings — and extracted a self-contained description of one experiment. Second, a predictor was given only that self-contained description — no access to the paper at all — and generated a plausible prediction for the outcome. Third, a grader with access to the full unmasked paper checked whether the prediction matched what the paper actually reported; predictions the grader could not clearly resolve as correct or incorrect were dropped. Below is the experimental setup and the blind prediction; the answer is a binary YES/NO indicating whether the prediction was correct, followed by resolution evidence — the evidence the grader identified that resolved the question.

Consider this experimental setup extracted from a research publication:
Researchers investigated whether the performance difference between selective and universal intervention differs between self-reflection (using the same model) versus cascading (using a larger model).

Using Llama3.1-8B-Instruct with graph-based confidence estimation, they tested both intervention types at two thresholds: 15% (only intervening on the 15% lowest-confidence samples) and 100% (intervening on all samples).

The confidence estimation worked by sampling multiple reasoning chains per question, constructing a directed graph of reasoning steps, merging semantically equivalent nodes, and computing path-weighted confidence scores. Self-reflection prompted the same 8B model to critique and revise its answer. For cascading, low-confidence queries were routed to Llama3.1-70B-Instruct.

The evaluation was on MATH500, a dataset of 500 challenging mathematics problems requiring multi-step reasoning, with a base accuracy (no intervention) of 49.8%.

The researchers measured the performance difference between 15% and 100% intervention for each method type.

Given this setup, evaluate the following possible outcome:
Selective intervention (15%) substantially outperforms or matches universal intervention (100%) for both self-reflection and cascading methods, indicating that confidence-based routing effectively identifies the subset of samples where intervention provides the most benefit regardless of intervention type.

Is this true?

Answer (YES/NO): NO